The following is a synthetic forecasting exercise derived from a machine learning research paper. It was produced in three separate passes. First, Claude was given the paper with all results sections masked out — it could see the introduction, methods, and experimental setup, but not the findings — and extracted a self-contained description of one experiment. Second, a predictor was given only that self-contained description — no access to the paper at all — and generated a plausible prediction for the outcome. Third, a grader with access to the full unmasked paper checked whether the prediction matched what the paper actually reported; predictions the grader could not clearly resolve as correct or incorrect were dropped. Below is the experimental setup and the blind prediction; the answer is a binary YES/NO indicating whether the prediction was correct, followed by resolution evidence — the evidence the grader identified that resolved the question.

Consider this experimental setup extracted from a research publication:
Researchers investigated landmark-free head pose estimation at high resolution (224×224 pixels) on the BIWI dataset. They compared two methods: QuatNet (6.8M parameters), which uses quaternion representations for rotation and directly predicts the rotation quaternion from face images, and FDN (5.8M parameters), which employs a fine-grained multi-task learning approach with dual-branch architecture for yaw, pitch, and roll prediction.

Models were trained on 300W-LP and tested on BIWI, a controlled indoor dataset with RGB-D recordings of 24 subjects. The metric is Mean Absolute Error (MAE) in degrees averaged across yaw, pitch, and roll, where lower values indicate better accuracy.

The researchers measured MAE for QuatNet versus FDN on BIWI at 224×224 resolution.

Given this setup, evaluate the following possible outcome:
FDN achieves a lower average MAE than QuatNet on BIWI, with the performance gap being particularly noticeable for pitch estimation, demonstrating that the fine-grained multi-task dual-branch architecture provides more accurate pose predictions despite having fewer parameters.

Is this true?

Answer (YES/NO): YES